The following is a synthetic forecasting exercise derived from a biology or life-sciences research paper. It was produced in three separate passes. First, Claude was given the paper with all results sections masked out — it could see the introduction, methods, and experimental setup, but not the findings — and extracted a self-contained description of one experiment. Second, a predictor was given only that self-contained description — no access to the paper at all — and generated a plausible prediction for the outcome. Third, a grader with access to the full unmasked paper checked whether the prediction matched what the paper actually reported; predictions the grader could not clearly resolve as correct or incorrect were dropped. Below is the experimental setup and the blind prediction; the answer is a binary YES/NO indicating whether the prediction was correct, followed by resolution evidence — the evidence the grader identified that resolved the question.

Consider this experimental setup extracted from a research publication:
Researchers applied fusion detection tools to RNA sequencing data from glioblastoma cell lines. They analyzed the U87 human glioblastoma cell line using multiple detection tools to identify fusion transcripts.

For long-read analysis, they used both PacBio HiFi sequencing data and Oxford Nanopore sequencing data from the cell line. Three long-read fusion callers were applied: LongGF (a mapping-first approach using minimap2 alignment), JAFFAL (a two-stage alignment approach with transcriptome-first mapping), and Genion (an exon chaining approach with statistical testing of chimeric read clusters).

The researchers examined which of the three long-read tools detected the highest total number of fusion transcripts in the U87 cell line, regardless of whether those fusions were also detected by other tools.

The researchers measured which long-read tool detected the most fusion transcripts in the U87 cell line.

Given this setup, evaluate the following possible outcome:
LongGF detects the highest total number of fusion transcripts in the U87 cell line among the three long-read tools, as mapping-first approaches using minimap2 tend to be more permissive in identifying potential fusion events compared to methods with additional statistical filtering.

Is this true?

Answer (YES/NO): NO